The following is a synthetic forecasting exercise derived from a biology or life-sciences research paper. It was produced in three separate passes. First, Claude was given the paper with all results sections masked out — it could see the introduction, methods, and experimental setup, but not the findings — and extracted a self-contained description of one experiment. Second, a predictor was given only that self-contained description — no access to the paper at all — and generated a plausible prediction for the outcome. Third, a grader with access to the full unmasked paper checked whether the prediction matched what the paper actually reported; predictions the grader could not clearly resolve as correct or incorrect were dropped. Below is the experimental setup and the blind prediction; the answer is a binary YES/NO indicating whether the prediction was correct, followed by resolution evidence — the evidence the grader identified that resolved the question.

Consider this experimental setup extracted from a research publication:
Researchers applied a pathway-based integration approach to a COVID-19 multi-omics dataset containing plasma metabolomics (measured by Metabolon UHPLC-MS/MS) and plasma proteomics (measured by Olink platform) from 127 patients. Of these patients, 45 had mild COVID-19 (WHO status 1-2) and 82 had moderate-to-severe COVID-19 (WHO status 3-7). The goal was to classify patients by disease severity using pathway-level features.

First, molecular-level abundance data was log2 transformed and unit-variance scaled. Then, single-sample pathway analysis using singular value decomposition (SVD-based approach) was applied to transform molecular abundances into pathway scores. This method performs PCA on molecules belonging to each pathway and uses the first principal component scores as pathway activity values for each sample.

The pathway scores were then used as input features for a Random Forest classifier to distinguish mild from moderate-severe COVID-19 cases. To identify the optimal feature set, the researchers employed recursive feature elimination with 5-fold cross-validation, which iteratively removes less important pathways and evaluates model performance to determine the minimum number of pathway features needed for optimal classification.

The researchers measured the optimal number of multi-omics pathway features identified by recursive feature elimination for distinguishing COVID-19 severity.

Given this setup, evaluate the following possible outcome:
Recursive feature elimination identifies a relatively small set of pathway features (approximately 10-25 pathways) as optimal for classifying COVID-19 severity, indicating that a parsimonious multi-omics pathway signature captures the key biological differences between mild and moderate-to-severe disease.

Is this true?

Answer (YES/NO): YES